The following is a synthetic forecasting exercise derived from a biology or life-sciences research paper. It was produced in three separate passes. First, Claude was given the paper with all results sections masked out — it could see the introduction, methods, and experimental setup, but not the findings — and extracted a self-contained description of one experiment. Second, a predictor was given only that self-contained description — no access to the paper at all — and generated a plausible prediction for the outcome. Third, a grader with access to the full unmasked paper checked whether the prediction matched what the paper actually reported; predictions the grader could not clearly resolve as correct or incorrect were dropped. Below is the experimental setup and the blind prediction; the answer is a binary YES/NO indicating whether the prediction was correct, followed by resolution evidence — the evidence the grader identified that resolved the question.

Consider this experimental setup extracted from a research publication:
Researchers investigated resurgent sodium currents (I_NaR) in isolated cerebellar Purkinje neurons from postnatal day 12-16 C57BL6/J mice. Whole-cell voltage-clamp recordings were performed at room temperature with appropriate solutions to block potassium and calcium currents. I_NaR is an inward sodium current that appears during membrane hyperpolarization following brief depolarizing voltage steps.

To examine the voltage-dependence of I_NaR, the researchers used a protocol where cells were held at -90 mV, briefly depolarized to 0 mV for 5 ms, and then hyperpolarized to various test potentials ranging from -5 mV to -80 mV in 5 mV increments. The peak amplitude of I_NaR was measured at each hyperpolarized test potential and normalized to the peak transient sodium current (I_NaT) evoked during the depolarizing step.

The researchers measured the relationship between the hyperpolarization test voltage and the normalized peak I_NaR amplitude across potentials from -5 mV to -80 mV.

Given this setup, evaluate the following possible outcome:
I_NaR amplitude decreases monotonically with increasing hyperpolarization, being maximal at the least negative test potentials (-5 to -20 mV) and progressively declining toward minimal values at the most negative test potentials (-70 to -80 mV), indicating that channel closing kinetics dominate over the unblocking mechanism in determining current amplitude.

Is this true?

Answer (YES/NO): NO